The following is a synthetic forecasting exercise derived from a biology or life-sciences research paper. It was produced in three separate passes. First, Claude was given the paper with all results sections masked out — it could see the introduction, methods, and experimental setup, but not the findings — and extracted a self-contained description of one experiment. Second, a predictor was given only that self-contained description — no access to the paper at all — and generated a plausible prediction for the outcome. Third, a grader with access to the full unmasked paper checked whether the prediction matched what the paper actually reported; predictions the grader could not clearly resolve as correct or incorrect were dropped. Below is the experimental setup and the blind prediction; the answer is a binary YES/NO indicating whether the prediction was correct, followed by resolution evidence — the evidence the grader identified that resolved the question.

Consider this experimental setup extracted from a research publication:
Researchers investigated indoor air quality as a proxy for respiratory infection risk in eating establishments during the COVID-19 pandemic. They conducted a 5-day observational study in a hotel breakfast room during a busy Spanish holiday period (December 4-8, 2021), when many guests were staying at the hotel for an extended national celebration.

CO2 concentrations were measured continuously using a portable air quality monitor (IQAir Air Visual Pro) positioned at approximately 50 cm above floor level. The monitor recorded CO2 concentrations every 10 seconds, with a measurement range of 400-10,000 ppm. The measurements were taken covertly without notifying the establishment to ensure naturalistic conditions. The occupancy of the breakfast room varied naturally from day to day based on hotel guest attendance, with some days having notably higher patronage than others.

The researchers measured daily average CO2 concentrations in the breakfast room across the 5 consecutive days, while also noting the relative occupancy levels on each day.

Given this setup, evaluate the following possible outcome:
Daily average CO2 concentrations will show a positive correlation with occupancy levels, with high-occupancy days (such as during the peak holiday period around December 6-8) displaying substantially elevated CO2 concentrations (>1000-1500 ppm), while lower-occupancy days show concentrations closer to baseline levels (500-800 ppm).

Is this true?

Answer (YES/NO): NO